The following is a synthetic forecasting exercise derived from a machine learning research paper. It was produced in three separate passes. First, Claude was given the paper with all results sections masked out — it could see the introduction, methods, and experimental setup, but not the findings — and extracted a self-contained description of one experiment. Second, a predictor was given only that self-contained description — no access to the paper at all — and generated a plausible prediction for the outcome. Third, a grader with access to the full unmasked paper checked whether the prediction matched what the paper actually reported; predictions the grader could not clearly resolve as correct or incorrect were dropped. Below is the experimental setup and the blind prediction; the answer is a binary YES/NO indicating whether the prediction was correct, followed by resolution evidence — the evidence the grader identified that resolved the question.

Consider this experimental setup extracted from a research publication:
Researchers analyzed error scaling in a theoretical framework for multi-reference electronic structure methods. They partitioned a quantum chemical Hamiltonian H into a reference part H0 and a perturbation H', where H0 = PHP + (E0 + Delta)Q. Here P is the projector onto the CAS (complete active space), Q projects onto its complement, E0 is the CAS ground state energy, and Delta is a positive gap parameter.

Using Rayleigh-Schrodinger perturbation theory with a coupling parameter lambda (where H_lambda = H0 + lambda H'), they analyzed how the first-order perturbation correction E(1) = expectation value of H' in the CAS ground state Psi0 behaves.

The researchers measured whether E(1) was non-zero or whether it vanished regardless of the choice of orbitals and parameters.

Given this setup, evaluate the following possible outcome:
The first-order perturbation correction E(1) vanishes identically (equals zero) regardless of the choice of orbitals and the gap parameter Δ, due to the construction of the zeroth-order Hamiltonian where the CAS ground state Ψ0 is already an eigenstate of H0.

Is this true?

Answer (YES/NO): YES